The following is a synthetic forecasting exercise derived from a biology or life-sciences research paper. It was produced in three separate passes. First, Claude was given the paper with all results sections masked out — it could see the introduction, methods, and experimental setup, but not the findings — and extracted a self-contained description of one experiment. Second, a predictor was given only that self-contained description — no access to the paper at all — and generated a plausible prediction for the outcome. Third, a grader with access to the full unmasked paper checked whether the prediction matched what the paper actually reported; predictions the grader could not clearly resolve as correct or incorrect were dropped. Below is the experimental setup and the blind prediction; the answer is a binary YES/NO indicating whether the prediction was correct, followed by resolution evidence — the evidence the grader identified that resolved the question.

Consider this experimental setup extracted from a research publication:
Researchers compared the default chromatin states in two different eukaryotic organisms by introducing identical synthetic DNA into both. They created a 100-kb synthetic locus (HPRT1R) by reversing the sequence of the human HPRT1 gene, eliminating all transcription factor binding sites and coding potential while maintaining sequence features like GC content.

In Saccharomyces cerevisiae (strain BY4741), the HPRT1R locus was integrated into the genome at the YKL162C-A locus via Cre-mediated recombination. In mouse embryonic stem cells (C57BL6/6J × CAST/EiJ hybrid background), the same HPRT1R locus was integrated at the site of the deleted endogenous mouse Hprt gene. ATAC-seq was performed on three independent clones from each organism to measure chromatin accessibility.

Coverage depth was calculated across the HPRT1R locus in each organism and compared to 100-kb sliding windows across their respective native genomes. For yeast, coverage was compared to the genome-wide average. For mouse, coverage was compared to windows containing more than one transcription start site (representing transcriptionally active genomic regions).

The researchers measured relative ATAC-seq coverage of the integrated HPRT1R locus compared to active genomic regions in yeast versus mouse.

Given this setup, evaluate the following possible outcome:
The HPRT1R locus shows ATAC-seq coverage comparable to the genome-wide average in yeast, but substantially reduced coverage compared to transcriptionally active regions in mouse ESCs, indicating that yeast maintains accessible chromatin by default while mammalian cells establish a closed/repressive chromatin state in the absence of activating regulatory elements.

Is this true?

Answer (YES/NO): NO